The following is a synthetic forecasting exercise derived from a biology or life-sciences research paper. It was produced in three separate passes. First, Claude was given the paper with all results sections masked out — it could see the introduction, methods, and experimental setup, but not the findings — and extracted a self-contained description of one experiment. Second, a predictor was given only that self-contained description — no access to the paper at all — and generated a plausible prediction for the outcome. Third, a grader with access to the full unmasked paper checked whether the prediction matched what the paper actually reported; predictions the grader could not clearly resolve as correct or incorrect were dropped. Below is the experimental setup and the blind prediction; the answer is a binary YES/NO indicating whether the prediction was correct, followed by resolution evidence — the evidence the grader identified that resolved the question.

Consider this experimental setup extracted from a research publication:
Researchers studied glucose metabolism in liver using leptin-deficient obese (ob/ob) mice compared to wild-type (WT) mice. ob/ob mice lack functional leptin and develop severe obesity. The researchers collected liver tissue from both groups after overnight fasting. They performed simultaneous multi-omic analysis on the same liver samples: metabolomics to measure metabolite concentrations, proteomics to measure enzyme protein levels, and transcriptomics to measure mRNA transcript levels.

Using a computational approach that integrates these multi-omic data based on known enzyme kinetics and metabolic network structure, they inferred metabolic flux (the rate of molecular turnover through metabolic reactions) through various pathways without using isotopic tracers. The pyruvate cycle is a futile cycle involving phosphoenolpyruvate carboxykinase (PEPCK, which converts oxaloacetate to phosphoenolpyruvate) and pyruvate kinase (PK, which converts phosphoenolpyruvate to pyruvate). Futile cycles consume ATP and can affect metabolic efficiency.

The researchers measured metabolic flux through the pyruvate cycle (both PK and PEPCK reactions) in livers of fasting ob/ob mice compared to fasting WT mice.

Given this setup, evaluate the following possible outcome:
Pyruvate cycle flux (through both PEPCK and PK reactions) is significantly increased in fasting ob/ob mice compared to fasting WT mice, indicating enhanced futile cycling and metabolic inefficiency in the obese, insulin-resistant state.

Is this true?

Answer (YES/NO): YES